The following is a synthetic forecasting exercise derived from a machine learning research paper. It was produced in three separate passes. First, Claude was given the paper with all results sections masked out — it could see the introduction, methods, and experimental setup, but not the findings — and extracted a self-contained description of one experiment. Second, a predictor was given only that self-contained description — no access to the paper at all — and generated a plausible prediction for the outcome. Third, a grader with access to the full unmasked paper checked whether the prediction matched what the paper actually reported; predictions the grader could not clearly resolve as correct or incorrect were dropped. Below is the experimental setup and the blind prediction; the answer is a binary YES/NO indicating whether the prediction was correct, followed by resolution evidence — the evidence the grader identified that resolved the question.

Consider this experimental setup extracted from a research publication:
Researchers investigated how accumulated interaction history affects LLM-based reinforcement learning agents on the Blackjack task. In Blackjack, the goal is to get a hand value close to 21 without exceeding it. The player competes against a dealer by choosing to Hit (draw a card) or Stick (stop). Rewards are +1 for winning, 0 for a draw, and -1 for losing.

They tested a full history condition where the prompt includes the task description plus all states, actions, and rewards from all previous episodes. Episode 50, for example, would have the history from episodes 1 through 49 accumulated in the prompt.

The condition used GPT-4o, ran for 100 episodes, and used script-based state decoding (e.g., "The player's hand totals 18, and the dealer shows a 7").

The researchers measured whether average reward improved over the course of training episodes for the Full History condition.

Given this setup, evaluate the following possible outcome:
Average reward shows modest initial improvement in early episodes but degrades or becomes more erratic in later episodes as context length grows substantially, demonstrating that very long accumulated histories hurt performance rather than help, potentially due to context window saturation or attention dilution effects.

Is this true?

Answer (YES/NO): NO